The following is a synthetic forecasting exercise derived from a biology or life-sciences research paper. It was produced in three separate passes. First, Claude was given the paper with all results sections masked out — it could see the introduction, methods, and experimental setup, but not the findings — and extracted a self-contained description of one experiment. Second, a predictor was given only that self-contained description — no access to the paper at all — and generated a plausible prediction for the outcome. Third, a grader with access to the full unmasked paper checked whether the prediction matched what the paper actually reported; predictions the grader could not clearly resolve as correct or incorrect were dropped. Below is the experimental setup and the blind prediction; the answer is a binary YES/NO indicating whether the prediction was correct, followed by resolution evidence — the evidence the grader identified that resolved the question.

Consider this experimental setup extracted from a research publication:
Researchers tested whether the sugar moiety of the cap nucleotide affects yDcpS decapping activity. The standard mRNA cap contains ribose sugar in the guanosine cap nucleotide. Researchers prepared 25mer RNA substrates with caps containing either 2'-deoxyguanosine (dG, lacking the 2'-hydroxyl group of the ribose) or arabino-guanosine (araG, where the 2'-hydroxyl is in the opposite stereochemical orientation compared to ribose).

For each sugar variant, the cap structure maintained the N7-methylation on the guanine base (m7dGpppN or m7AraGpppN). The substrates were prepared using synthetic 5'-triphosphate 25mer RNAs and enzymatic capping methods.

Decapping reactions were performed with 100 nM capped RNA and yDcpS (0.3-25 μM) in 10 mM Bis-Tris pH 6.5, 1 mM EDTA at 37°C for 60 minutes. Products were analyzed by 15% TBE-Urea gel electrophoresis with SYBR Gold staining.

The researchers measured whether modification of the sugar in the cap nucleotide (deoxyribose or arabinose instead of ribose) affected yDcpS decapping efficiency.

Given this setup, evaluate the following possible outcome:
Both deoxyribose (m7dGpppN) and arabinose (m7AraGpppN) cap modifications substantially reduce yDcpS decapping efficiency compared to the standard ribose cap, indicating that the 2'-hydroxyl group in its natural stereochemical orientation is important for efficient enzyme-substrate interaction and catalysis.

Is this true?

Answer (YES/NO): NO